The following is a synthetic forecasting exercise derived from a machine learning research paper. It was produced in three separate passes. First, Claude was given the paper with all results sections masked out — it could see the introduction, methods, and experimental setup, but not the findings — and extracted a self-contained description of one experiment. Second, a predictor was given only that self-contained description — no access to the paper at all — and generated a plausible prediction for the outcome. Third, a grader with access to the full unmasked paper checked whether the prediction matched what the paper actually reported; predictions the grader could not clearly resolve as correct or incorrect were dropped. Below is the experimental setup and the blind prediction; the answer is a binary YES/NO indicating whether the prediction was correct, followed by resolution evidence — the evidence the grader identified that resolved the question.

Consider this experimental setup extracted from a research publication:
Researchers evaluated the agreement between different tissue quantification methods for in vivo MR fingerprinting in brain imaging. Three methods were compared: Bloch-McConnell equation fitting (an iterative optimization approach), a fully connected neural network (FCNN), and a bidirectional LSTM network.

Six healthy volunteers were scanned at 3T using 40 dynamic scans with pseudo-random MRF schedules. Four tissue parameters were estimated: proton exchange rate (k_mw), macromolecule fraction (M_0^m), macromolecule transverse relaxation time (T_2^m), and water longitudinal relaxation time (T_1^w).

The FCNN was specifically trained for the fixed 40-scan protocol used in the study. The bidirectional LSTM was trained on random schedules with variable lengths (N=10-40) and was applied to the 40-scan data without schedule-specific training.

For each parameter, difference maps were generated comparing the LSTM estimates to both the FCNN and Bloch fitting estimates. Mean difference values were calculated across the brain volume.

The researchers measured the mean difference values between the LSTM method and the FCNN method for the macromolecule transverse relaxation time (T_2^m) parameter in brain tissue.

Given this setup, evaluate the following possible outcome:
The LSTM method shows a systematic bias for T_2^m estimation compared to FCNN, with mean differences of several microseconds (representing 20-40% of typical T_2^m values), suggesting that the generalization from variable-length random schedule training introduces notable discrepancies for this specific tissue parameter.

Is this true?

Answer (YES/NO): NO